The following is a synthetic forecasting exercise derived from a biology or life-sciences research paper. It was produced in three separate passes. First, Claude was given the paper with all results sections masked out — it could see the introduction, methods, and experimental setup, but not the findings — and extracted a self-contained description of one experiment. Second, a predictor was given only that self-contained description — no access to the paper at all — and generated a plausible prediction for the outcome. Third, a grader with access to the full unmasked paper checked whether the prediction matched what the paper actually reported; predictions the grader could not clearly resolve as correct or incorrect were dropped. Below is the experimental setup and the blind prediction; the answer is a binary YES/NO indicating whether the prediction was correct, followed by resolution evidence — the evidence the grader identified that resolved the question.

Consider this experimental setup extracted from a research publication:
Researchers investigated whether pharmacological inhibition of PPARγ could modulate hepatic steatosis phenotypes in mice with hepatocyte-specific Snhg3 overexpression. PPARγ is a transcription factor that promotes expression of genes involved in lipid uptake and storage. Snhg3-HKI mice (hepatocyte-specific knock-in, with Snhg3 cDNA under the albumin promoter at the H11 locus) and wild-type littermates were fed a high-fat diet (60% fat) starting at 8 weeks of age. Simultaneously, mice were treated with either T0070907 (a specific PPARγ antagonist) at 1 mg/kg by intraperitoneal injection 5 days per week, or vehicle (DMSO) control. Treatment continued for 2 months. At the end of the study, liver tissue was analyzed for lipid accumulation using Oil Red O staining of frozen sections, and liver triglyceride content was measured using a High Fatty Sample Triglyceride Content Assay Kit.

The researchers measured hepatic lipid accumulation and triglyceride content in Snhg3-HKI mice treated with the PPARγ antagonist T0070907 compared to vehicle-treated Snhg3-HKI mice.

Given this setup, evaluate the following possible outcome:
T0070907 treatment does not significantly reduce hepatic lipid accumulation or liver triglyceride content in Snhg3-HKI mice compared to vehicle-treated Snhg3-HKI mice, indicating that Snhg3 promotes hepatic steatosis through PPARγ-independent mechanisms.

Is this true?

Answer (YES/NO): NO